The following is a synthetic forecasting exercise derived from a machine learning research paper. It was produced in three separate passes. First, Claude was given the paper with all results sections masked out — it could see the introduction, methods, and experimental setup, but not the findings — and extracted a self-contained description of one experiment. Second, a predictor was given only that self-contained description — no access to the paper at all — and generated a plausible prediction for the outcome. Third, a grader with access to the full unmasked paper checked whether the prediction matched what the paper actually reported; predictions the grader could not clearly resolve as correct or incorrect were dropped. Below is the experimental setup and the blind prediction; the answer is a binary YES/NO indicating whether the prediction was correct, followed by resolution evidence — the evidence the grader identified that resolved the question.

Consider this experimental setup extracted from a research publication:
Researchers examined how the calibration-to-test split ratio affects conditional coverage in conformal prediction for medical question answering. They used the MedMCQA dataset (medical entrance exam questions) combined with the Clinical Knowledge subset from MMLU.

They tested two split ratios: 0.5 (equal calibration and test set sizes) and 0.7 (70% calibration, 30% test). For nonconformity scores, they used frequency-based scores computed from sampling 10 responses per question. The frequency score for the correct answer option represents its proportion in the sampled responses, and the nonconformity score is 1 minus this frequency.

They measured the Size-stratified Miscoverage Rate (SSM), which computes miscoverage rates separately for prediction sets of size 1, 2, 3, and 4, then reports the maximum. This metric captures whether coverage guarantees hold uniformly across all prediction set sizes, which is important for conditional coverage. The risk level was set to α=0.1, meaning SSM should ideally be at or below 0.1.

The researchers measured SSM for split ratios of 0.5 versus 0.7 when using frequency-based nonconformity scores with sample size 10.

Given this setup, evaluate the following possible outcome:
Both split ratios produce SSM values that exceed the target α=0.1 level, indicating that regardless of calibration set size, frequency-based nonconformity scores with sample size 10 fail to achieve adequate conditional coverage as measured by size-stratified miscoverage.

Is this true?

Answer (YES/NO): YES